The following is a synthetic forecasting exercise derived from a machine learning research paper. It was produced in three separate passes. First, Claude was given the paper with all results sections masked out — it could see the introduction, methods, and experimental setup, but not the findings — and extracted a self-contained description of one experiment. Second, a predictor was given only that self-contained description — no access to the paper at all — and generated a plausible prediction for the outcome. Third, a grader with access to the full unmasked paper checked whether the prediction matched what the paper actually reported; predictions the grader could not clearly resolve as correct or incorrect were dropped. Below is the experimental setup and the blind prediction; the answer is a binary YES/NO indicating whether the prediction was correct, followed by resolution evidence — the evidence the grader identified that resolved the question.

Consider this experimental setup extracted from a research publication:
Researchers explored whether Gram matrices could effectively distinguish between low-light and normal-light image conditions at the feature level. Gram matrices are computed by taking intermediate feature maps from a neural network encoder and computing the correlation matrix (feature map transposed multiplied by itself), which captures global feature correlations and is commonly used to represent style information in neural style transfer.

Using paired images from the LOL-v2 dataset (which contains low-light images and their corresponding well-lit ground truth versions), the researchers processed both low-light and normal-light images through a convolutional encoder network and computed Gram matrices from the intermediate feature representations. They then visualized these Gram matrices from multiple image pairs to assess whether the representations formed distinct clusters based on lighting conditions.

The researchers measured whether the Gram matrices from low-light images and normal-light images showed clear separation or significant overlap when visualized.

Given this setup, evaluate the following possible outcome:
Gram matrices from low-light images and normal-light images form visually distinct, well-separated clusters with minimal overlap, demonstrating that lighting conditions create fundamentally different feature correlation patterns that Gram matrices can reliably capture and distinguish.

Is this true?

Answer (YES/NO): NO